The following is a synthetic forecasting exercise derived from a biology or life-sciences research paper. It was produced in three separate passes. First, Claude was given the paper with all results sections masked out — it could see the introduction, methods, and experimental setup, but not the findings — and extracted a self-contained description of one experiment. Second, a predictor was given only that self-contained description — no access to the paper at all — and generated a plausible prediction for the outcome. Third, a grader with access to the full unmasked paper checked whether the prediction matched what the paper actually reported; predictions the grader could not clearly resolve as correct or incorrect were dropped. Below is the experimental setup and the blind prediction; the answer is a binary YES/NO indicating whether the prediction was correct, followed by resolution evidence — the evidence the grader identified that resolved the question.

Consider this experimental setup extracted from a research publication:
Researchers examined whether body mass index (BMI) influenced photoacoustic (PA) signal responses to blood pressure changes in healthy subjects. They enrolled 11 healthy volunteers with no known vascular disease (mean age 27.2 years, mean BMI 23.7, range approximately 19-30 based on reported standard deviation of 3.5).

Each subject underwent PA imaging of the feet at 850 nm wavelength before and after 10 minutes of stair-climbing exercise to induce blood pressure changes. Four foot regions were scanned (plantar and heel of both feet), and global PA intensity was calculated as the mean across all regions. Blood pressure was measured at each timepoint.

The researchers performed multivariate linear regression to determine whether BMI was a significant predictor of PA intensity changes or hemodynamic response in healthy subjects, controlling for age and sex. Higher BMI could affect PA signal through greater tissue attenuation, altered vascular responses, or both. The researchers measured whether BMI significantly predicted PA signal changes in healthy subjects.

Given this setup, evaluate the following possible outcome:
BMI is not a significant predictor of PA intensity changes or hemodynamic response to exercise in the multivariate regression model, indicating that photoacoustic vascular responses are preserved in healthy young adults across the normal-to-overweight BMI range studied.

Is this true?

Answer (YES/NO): YES